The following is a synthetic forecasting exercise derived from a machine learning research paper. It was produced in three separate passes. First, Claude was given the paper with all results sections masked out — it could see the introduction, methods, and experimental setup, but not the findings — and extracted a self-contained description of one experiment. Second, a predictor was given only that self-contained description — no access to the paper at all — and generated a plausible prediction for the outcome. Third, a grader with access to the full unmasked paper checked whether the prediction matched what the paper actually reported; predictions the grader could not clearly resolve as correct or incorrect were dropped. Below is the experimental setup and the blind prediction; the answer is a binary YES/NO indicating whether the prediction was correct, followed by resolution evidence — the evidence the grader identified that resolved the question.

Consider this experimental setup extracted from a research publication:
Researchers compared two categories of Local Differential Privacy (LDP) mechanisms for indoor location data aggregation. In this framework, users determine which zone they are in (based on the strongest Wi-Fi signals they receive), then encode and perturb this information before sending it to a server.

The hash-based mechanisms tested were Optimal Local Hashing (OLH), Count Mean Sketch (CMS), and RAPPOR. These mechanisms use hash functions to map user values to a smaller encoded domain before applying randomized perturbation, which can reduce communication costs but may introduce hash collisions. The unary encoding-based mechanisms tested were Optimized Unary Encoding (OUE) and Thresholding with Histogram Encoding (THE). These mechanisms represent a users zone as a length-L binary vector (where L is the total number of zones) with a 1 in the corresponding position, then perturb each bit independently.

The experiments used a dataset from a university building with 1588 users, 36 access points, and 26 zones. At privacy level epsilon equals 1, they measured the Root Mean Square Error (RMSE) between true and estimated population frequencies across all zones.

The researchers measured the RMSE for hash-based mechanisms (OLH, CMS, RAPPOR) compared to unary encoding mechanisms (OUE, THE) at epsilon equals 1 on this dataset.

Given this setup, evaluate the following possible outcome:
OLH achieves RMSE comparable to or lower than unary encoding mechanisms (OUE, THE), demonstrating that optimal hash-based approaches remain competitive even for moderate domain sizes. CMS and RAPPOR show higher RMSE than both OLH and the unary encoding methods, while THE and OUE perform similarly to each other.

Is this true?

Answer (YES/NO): NO